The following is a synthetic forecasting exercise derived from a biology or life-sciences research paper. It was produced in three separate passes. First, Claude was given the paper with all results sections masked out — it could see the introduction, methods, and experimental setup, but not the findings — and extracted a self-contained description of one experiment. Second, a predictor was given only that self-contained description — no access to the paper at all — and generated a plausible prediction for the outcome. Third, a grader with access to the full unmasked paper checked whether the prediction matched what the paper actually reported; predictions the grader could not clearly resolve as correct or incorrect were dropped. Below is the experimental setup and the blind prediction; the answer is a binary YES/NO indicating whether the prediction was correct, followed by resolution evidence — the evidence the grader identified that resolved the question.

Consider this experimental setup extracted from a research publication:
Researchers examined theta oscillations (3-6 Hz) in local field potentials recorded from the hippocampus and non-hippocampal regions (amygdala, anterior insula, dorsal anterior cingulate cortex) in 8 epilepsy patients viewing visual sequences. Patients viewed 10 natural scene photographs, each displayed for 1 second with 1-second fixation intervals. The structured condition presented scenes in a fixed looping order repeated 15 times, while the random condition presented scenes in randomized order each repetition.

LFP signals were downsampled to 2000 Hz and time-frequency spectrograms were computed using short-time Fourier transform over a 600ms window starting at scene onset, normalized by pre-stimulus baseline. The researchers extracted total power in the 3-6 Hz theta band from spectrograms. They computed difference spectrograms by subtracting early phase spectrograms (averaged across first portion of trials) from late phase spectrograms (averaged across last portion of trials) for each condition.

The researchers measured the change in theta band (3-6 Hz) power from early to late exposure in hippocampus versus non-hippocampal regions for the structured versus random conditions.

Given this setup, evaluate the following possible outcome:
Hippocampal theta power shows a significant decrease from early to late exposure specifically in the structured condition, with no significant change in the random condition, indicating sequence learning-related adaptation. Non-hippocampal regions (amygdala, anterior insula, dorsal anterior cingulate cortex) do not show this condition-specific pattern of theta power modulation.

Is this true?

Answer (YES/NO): NO